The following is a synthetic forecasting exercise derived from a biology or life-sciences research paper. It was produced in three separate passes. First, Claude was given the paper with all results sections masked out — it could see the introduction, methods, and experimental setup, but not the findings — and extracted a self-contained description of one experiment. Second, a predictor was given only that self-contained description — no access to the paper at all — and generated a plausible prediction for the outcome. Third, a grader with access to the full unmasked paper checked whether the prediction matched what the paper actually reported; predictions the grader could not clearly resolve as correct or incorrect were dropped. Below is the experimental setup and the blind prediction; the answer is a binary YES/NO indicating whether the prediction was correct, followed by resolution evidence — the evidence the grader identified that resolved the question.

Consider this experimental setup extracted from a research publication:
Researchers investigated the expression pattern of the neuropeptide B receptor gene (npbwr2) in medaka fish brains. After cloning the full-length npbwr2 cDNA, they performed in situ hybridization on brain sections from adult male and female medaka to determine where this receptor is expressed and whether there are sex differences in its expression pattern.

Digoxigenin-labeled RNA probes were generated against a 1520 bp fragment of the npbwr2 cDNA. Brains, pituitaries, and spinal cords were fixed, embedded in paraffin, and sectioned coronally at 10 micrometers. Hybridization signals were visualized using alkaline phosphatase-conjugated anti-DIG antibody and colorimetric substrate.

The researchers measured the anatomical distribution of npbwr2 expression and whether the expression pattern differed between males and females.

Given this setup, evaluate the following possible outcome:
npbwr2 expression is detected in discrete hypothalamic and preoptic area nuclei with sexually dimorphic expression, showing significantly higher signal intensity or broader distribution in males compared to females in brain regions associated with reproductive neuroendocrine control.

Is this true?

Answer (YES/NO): NO